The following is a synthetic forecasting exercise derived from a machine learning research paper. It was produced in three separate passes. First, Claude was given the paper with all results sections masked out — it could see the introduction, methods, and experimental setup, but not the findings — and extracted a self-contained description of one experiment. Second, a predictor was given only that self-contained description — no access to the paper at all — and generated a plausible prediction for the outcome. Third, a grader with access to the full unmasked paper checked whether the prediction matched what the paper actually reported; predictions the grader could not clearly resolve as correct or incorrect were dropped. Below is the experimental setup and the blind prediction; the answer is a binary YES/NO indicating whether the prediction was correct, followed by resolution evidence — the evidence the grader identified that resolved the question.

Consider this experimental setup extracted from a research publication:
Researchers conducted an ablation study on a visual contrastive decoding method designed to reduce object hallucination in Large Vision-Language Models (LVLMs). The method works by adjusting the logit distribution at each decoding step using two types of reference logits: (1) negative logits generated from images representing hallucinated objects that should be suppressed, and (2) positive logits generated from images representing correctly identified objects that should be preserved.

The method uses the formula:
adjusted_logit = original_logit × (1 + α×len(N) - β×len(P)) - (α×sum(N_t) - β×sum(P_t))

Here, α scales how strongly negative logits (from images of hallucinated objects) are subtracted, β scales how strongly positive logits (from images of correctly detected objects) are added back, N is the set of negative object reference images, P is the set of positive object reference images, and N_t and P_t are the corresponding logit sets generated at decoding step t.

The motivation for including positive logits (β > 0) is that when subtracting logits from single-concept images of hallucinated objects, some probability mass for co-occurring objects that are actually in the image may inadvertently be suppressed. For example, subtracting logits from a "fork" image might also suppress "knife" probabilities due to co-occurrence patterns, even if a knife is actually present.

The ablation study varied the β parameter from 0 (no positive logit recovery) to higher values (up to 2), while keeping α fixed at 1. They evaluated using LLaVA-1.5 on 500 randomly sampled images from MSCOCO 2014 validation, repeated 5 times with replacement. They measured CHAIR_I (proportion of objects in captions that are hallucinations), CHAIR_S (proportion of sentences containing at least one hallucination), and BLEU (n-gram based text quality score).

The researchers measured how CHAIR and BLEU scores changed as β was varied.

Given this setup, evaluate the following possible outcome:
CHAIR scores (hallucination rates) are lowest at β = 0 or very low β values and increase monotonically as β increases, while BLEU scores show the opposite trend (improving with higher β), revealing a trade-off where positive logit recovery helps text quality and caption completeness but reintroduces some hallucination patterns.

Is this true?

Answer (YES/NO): NO